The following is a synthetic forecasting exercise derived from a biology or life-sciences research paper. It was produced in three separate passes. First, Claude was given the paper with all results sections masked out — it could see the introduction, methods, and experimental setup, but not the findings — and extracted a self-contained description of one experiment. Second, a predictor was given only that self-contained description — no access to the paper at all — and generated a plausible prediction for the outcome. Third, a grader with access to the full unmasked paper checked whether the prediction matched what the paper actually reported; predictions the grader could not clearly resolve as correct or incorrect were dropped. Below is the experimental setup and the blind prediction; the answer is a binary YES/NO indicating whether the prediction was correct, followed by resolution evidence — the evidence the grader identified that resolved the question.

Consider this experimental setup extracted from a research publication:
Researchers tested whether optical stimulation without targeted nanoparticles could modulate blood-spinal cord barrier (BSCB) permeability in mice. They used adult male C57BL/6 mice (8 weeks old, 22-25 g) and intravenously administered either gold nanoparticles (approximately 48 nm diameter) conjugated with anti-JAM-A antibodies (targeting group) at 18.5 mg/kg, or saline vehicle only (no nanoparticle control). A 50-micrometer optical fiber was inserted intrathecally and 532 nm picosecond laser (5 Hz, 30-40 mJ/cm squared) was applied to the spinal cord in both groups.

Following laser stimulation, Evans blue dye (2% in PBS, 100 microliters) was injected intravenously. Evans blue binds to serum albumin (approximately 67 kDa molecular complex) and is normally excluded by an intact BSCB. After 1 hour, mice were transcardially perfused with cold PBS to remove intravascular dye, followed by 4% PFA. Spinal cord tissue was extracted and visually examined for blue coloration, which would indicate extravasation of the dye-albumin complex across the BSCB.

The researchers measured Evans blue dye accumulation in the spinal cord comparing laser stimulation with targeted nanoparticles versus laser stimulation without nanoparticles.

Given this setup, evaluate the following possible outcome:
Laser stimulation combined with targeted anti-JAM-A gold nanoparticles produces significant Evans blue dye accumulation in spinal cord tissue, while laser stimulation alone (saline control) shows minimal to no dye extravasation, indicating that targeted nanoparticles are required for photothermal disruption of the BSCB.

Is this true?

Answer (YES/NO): YES